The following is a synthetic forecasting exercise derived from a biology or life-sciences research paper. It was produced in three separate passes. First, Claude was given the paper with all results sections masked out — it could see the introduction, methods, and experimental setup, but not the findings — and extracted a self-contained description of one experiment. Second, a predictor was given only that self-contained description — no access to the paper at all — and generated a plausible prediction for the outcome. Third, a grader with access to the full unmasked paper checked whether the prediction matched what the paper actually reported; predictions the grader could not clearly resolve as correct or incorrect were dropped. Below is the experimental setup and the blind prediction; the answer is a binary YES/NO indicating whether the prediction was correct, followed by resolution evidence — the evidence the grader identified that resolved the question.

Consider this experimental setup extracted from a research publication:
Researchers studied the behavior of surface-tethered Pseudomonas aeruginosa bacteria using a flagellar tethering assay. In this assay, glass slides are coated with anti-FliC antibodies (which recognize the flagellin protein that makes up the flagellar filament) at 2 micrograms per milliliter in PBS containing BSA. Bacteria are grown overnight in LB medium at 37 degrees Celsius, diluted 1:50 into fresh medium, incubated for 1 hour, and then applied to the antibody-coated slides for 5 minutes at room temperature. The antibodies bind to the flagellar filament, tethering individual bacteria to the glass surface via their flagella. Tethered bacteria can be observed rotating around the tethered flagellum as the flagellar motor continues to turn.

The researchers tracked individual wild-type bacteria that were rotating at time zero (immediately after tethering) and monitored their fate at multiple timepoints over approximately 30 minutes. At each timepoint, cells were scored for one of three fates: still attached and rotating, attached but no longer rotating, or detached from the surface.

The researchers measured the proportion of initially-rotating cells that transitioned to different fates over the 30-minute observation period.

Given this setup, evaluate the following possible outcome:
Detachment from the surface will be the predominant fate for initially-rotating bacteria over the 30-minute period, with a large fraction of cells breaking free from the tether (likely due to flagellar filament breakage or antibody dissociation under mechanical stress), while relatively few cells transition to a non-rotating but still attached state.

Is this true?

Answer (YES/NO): NO